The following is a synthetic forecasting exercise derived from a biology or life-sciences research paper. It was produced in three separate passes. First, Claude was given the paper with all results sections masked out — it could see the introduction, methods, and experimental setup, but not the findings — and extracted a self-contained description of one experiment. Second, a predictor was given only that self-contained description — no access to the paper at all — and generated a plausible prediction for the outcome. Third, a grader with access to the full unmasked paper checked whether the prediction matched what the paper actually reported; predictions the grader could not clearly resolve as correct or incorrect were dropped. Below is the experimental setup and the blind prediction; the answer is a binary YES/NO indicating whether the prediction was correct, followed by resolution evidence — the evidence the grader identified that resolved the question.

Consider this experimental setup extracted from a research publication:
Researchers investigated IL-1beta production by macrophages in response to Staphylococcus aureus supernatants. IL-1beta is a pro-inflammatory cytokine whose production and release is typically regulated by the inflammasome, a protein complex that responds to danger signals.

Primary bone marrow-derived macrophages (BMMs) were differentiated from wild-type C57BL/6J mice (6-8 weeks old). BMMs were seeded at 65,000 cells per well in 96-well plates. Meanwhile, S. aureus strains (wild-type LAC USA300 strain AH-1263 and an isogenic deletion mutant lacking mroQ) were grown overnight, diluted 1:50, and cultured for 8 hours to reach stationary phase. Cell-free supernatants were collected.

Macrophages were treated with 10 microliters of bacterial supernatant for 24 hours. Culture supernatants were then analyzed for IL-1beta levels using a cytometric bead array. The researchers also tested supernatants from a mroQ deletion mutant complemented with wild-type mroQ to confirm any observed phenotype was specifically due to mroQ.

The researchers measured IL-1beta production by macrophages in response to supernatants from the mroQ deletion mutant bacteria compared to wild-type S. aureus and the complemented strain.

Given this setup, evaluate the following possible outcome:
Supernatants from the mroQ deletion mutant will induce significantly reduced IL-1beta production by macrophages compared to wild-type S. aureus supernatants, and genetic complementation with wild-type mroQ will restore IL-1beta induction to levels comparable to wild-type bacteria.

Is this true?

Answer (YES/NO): NO